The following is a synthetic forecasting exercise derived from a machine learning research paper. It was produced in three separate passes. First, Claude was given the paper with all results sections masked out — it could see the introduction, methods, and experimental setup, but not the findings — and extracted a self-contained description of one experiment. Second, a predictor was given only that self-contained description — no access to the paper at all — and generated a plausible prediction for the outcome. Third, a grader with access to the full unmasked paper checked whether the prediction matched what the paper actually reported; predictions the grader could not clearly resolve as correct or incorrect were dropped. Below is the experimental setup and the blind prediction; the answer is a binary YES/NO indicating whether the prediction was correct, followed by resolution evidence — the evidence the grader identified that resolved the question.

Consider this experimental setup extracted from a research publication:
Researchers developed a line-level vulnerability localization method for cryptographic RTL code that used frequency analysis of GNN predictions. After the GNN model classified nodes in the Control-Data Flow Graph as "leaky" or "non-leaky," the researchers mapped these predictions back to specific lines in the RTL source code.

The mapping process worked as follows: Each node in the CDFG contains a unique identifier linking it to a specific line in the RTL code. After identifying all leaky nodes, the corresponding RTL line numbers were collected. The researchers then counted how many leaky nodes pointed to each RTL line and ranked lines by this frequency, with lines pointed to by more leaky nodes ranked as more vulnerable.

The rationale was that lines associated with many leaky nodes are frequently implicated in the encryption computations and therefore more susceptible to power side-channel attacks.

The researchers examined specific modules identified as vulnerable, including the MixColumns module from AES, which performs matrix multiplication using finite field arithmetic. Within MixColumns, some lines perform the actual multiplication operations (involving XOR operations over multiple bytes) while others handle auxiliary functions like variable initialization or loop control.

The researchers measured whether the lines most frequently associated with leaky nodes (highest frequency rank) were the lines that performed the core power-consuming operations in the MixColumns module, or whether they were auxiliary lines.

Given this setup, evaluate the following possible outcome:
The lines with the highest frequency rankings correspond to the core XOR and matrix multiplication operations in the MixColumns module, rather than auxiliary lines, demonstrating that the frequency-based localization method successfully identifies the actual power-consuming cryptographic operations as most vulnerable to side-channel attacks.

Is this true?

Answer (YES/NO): YES